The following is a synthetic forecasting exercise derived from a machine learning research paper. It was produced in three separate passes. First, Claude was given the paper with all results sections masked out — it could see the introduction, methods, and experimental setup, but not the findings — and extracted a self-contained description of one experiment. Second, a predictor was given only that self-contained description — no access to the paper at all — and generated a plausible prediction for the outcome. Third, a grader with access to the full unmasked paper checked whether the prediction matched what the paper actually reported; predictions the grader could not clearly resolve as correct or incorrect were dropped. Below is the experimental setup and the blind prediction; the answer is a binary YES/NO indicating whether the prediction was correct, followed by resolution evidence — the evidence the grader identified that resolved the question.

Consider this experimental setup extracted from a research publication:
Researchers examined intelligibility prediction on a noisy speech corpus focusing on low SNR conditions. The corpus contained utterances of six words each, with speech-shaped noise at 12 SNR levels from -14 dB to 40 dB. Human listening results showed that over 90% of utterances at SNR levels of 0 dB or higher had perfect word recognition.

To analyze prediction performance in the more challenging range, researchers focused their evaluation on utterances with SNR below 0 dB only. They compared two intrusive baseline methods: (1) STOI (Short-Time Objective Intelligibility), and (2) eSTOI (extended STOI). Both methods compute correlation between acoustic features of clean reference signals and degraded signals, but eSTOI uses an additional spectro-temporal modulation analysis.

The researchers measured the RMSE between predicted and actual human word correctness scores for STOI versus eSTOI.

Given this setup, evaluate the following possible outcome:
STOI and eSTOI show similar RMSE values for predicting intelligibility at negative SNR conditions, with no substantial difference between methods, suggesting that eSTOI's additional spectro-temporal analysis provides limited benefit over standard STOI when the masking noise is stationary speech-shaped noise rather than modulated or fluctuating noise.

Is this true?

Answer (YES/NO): NO